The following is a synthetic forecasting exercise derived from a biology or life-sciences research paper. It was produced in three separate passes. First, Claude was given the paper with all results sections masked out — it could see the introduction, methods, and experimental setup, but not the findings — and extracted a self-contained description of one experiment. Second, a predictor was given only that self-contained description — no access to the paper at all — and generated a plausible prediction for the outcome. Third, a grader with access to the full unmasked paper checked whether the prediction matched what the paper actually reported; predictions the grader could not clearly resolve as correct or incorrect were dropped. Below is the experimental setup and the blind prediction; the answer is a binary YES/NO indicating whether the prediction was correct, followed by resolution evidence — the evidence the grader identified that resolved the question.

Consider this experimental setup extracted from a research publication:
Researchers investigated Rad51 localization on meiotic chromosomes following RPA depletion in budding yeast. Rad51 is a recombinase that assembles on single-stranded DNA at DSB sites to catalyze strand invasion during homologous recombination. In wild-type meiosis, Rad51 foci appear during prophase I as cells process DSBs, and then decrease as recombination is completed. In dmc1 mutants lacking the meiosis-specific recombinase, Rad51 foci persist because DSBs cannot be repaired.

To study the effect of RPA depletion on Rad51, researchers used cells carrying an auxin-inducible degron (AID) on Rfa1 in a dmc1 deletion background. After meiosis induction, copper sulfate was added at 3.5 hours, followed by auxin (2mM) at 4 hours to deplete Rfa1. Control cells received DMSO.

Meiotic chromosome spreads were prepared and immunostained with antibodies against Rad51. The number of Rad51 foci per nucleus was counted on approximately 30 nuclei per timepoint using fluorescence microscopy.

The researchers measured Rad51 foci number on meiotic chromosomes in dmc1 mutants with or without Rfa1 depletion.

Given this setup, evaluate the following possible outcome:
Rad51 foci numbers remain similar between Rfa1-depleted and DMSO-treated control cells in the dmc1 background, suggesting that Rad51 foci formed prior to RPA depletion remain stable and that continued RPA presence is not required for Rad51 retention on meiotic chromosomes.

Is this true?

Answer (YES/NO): NO